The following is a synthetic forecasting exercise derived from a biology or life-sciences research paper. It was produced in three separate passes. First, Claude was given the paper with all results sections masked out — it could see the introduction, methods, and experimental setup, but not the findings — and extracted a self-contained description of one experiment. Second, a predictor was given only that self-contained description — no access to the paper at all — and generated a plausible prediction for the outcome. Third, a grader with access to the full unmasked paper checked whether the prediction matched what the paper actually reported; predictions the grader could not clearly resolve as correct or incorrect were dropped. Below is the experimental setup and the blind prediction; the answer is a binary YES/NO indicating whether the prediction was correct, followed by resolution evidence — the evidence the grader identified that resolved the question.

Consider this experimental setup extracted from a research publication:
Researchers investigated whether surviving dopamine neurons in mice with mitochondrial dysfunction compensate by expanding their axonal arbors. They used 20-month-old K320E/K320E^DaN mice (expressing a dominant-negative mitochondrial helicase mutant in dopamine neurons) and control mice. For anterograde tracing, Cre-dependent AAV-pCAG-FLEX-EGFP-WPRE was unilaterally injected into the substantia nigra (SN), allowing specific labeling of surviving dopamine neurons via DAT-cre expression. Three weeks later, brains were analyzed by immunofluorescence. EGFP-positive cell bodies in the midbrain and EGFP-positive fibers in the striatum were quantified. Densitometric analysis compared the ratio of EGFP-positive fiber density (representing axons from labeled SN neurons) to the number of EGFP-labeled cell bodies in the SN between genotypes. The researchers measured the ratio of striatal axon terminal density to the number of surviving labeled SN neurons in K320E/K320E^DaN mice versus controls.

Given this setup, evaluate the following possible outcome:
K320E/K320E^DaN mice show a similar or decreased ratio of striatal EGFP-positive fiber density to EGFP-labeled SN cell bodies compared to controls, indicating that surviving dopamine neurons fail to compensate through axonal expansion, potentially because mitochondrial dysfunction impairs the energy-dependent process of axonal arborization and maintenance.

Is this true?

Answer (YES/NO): NO